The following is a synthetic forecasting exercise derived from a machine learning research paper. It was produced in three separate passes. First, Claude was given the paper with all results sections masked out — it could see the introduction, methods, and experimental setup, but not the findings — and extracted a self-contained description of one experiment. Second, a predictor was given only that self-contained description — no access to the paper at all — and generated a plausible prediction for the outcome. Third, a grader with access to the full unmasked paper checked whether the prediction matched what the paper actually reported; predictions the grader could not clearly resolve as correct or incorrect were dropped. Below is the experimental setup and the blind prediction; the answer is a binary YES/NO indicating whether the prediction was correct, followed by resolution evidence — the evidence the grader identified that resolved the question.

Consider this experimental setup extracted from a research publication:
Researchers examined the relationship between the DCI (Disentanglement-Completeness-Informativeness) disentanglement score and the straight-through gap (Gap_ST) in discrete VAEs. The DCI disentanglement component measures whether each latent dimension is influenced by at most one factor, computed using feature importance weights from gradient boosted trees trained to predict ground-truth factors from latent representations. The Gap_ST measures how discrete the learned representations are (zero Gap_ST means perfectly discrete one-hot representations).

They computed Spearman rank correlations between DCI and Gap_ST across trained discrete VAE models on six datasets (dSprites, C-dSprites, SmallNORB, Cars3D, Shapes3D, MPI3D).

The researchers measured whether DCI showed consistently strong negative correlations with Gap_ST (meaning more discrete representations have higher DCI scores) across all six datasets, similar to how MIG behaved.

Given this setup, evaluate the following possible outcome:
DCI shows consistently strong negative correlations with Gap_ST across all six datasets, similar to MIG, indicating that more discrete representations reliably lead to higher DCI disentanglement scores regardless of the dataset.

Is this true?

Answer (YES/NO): NO